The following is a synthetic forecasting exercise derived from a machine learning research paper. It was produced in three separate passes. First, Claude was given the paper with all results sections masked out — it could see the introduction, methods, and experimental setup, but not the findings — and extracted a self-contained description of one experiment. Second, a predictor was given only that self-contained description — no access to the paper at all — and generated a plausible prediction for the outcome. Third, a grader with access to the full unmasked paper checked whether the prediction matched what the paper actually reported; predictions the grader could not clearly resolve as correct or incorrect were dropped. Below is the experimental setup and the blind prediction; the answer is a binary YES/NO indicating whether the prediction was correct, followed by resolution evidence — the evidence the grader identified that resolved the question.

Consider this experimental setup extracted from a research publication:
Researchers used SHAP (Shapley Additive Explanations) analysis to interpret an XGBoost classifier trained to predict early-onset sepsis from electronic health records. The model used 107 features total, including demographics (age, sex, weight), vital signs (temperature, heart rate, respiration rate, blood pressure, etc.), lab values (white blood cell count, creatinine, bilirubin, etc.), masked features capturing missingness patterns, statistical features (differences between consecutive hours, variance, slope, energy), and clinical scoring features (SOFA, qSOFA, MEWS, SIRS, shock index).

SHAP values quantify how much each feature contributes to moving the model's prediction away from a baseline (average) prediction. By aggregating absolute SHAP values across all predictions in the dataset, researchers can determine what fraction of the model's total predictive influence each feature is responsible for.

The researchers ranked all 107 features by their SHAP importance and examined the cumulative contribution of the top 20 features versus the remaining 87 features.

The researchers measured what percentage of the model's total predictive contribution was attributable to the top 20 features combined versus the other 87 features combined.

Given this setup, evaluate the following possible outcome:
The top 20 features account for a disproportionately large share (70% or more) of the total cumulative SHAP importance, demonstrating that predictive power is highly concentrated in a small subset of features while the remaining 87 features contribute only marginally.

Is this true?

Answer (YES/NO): NO